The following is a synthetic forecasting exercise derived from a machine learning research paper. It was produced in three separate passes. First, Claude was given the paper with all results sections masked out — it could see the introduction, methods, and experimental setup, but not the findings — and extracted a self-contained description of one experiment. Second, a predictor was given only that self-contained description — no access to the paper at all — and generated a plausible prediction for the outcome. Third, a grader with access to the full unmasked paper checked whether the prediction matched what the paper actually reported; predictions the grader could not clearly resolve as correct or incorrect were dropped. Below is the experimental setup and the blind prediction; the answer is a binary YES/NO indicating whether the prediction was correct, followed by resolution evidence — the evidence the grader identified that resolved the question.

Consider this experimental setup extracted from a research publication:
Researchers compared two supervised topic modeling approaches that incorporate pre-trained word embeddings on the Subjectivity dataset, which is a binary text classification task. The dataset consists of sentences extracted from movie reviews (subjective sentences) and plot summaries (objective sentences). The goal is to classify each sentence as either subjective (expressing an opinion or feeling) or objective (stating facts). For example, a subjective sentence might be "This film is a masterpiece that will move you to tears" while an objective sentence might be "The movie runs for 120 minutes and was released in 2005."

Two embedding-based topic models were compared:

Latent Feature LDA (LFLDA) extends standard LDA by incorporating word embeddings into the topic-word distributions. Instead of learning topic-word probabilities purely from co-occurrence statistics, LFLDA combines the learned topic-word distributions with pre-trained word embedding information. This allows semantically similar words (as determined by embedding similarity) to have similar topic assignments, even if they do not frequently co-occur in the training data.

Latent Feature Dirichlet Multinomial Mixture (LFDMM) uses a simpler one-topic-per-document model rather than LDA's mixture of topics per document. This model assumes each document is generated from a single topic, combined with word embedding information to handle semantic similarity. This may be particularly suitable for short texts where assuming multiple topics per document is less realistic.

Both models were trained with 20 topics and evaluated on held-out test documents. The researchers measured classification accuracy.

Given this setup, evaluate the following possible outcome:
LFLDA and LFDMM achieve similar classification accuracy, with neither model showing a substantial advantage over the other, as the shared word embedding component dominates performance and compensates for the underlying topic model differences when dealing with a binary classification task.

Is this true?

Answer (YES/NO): NO